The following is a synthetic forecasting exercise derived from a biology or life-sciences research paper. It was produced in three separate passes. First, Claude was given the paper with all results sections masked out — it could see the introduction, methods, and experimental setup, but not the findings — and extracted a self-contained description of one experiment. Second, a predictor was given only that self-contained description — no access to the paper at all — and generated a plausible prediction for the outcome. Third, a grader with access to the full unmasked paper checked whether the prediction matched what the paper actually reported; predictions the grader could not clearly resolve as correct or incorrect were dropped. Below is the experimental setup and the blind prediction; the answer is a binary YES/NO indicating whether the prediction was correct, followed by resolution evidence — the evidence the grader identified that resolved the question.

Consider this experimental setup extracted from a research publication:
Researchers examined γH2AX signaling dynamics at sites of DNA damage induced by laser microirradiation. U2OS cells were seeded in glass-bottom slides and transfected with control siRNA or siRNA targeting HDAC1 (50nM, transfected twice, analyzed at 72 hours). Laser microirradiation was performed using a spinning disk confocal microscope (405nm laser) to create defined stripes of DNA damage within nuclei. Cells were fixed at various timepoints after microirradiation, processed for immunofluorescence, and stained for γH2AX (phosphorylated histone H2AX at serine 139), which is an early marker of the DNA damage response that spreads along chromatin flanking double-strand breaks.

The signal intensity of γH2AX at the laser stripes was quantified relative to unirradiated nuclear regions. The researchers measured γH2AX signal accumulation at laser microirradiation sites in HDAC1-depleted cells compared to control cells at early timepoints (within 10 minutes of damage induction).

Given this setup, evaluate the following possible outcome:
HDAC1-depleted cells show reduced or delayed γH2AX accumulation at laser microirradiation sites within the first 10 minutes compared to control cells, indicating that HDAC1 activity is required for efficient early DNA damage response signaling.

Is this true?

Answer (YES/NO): YES